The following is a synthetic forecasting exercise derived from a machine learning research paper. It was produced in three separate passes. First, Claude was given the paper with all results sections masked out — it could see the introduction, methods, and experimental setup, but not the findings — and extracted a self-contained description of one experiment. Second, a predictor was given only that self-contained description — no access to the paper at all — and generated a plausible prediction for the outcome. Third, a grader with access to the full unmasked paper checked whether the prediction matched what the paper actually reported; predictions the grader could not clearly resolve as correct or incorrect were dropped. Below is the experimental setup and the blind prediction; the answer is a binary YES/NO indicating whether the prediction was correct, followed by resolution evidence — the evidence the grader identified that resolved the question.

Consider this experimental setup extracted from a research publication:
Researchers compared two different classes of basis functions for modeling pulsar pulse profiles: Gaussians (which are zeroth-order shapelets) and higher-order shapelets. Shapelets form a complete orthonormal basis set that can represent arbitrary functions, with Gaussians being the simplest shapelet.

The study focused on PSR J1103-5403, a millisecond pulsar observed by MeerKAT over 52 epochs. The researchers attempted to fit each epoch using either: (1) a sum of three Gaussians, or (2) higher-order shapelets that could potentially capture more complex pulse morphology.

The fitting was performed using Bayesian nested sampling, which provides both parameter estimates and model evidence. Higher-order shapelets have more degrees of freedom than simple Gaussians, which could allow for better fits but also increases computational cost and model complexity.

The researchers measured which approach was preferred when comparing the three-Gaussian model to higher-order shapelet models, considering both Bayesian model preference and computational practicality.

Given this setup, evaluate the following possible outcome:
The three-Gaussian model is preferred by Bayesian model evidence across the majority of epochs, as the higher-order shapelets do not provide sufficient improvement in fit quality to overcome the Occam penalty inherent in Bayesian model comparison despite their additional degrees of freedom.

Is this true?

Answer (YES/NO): NO